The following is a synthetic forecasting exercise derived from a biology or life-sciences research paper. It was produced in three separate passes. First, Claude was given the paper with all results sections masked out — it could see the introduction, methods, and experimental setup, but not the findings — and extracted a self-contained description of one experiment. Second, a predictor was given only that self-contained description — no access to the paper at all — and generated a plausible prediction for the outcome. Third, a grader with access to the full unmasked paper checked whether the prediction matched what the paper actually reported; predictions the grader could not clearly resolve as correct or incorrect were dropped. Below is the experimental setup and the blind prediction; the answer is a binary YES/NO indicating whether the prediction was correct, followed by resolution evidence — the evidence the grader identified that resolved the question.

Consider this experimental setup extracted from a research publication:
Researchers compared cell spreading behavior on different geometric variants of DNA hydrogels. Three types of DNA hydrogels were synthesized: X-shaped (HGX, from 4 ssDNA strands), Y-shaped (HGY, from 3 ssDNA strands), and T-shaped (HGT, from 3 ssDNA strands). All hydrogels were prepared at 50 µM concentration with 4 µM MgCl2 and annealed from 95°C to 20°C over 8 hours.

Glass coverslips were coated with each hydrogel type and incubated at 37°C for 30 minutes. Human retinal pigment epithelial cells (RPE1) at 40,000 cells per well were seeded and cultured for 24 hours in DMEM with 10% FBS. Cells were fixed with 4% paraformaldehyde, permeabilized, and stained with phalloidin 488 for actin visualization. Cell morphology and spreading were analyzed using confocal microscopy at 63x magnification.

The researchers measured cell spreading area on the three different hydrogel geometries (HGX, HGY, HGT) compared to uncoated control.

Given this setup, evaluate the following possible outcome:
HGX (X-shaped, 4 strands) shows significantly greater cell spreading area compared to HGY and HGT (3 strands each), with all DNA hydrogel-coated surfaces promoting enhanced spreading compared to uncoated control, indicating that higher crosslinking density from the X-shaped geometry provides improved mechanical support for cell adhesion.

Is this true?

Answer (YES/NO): NO